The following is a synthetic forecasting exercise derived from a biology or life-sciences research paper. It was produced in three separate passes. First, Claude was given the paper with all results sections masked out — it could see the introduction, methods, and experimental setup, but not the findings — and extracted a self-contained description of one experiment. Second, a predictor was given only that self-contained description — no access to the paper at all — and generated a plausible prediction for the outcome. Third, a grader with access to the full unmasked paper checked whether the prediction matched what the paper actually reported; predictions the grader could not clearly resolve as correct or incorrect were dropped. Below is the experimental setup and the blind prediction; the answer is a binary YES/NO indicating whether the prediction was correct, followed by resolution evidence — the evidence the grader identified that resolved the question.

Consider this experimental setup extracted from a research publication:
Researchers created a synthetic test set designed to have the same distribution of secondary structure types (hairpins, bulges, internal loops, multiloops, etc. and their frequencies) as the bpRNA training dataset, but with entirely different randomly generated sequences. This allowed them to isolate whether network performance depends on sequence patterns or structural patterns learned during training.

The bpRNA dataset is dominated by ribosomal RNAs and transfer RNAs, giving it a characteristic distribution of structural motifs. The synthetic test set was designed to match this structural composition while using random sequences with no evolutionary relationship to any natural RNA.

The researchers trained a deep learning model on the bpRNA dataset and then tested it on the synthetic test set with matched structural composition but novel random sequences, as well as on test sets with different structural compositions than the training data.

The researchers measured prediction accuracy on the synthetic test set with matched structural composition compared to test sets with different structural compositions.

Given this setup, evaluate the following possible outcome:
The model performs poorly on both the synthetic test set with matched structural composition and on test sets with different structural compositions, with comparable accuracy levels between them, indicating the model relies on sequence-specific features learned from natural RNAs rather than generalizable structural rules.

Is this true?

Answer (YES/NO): NO